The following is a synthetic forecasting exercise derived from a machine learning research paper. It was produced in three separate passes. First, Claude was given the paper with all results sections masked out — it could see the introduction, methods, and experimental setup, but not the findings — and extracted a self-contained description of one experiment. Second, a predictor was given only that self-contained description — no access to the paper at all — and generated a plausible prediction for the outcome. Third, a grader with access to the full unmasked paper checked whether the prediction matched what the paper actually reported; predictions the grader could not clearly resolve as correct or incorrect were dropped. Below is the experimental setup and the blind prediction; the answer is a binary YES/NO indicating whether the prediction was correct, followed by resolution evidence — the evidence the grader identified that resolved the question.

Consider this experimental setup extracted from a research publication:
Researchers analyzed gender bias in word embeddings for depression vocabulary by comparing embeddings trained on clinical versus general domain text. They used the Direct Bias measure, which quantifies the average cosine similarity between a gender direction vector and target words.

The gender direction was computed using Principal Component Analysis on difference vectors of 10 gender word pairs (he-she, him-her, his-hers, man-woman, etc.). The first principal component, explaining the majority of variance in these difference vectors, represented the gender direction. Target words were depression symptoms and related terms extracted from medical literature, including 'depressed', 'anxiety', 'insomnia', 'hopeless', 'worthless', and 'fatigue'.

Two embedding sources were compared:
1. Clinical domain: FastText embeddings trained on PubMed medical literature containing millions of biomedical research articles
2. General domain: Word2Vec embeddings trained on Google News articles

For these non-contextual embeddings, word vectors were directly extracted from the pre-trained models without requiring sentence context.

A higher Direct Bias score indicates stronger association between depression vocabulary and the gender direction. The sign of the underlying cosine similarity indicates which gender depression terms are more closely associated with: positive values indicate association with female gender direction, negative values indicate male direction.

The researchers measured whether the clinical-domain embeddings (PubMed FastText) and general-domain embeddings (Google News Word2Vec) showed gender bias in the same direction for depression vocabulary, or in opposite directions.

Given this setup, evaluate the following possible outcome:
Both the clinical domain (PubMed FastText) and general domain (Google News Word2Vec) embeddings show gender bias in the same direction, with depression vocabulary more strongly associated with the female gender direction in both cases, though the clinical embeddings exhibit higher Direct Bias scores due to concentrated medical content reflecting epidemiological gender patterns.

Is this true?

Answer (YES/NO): NO